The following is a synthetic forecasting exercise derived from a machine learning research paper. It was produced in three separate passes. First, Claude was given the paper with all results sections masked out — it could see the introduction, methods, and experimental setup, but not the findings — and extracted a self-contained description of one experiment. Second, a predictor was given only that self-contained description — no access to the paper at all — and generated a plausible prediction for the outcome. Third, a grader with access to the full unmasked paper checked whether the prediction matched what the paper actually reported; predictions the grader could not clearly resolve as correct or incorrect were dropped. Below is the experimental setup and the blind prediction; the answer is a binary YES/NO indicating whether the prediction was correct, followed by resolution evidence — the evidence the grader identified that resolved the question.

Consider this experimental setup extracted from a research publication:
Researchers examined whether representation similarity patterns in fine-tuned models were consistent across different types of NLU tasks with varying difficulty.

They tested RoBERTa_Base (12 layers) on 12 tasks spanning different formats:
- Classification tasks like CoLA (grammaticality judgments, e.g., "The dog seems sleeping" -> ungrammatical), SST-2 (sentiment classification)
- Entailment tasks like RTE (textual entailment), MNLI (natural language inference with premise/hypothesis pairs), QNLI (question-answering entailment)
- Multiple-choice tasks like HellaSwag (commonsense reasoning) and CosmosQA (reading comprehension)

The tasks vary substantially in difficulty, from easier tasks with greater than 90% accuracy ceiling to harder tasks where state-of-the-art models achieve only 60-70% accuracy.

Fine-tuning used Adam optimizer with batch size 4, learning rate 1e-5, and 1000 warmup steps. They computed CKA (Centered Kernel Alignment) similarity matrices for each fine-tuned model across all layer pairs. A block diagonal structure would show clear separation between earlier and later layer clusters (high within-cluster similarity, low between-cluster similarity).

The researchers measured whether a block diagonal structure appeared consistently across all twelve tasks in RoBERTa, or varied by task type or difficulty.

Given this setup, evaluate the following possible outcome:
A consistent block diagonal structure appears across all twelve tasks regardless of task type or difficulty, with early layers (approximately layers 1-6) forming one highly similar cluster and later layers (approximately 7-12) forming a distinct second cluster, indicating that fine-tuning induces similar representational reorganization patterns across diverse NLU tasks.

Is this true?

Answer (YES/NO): NO